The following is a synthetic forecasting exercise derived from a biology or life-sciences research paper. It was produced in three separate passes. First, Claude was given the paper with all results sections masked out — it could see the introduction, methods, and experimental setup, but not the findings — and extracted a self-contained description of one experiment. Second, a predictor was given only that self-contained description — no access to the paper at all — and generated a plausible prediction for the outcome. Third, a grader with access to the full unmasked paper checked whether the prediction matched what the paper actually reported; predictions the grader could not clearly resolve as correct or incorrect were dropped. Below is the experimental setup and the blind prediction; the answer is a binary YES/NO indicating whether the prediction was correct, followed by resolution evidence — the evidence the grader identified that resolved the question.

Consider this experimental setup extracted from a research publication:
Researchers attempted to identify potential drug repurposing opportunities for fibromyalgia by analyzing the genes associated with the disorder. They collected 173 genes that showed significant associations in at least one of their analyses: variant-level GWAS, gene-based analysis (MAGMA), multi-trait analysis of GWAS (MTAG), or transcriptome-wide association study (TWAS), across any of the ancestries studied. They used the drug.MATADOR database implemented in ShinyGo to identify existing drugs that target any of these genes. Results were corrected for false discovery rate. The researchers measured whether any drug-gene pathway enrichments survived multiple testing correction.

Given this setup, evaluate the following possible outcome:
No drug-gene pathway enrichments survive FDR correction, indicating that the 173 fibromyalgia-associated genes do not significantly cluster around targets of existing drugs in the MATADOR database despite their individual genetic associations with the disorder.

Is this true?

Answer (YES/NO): YES